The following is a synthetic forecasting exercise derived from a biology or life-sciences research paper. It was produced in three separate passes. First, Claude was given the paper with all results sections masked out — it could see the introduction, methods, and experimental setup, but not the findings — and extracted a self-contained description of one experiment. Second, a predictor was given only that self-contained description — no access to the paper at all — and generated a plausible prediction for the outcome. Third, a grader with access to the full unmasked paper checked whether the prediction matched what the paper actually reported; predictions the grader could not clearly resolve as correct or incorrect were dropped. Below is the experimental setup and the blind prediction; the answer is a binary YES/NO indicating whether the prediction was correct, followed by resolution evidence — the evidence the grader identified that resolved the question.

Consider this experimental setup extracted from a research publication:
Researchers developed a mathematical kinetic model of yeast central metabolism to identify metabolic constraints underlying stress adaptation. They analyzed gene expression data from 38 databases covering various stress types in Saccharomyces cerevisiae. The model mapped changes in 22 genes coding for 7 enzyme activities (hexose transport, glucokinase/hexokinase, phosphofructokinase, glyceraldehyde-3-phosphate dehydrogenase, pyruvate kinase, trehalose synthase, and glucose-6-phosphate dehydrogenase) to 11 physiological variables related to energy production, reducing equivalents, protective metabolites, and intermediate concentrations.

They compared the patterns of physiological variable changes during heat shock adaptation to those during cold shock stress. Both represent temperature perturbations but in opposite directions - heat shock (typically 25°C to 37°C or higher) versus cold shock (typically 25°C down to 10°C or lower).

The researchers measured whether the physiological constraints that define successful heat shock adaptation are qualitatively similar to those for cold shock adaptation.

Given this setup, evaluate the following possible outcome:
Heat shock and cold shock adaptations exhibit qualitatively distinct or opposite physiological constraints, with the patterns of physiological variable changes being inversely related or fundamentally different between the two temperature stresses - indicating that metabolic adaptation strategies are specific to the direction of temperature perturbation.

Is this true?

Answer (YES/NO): YES